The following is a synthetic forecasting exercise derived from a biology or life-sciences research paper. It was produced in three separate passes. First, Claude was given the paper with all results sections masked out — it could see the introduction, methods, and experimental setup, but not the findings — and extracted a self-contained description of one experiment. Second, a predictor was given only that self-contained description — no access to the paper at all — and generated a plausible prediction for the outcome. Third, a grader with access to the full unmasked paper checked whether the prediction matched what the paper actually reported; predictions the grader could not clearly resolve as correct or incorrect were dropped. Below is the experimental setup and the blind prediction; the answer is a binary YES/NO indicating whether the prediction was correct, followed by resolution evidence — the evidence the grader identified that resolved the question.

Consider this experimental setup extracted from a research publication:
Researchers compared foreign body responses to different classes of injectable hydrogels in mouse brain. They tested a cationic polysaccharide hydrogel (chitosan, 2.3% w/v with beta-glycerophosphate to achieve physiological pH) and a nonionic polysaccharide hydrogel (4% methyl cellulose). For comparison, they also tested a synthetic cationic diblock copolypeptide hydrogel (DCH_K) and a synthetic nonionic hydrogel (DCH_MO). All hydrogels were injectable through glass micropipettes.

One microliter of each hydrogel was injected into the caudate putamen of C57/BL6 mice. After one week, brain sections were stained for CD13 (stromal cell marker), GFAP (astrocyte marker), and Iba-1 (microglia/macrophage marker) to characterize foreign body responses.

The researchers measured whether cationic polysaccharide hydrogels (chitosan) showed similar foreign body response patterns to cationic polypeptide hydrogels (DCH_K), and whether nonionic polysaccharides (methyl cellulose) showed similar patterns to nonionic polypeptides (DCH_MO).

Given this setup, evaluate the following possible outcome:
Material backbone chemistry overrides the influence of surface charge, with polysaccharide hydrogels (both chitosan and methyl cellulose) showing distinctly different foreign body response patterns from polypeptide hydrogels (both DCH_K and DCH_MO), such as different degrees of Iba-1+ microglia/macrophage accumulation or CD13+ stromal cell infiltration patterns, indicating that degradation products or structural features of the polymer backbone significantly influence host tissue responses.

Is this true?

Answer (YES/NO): NO